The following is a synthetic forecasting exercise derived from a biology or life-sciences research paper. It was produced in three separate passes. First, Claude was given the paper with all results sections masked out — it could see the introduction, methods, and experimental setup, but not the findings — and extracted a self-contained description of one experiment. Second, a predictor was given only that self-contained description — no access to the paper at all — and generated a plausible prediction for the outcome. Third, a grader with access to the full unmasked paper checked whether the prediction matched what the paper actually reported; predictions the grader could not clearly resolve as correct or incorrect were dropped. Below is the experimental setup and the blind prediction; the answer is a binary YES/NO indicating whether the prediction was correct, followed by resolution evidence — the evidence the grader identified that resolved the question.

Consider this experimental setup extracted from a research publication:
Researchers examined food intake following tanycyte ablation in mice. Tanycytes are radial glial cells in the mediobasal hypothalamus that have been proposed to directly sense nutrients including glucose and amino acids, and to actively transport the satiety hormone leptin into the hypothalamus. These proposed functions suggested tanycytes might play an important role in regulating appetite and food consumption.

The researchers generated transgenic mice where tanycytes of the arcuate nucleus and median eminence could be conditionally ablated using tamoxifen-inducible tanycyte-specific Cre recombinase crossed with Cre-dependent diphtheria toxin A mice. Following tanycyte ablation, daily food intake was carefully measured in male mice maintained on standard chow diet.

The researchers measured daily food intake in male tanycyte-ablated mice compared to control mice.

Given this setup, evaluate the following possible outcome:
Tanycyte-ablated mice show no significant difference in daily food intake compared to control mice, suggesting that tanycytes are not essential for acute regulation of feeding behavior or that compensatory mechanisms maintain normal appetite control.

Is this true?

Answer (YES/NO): YES